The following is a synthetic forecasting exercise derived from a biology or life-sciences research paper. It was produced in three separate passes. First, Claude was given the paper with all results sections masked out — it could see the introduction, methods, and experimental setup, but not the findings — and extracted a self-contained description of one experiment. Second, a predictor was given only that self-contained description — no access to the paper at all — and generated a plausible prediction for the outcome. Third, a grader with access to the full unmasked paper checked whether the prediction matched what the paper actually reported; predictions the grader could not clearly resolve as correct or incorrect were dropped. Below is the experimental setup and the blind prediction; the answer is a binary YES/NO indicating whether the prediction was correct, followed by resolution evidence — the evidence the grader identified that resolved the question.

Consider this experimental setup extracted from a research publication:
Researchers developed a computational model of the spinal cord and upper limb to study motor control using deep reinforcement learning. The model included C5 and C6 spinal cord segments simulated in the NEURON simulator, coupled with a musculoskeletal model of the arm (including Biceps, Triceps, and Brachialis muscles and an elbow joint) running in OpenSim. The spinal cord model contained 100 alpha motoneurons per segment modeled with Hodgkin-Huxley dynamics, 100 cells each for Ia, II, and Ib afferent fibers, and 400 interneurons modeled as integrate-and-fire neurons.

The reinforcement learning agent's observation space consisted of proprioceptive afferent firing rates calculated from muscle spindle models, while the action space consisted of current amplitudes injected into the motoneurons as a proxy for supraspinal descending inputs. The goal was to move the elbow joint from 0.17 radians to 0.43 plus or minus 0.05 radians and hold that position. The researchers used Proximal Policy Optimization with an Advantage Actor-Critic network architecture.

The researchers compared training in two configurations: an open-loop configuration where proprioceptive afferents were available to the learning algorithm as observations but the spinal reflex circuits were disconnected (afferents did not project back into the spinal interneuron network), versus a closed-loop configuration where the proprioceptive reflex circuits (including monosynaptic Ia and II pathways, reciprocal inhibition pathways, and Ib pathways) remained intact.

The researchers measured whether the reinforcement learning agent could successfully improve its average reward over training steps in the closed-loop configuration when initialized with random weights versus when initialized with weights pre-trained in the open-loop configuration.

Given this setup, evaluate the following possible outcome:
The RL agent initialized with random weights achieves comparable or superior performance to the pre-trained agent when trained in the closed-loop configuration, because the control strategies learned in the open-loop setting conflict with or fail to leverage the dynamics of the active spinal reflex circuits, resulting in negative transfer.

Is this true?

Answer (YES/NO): NO